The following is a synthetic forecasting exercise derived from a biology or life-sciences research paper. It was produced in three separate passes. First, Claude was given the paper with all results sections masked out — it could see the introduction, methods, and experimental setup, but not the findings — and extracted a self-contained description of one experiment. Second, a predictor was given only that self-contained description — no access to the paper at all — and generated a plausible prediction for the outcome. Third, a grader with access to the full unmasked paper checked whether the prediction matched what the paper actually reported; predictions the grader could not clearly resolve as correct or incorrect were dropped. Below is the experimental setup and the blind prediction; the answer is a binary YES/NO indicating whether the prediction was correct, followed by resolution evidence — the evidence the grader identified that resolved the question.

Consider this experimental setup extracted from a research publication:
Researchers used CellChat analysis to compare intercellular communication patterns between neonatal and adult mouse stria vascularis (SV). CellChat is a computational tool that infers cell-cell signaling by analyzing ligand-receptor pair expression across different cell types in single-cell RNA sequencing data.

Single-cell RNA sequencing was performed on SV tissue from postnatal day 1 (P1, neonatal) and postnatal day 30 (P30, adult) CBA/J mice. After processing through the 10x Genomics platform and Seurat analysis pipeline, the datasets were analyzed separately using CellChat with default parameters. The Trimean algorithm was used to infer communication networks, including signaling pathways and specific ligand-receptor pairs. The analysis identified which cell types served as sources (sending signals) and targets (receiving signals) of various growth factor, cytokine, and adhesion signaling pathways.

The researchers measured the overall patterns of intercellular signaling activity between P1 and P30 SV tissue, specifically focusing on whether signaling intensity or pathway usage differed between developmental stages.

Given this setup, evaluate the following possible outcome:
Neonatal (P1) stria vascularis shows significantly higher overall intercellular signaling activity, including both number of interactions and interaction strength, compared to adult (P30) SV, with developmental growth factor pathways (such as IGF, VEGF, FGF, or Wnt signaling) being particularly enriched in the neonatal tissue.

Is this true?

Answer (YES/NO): NO